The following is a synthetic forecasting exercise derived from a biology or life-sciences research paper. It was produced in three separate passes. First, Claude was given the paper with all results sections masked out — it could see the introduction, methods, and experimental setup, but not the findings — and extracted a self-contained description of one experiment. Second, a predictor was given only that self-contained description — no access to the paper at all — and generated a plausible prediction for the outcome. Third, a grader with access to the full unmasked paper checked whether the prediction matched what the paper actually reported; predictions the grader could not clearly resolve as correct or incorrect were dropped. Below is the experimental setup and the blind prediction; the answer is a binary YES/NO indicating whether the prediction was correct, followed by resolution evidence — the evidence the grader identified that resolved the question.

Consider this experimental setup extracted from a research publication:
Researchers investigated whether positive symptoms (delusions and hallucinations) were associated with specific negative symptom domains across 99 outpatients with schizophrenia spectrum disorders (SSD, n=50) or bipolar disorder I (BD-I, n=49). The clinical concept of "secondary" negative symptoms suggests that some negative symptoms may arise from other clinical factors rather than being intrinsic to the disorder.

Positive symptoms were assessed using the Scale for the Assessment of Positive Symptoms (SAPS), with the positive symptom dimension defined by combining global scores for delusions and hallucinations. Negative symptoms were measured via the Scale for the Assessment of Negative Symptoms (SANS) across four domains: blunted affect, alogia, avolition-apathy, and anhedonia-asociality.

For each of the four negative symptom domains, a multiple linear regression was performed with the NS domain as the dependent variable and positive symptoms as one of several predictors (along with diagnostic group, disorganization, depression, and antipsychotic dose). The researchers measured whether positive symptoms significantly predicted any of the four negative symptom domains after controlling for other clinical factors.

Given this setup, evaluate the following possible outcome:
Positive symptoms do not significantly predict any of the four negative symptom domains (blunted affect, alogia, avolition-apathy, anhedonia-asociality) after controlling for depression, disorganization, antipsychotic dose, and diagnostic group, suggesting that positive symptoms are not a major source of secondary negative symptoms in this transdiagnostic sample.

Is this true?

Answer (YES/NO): YES